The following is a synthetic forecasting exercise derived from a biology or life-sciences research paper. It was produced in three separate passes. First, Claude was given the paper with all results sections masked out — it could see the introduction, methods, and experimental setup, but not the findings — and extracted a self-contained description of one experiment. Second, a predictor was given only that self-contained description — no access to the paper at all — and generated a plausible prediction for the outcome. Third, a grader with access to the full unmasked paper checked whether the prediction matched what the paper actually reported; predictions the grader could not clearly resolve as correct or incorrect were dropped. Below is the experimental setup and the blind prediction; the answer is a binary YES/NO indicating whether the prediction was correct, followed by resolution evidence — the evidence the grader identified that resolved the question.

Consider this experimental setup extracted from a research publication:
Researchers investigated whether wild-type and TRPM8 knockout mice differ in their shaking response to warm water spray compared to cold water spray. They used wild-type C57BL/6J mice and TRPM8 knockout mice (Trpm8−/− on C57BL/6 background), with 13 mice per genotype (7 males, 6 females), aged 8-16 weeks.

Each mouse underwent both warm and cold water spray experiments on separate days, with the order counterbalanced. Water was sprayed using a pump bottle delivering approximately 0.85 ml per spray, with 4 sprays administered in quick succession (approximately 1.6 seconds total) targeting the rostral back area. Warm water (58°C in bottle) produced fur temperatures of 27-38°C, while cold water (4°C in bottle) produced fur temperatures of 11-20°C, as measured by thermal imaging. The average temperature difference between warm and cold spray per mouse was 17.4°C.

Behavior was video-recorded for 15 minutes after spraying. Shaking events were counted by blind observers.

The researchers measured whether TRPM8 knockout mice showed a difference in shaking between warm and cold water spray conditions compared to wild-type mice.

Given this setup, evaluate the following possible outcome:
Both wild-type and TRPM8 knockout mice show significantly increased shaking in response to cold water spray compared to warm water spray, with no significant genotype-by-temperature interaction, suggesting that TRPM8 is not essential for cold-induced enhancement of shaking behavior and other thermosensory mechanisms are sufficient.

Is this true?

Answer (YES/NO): NO